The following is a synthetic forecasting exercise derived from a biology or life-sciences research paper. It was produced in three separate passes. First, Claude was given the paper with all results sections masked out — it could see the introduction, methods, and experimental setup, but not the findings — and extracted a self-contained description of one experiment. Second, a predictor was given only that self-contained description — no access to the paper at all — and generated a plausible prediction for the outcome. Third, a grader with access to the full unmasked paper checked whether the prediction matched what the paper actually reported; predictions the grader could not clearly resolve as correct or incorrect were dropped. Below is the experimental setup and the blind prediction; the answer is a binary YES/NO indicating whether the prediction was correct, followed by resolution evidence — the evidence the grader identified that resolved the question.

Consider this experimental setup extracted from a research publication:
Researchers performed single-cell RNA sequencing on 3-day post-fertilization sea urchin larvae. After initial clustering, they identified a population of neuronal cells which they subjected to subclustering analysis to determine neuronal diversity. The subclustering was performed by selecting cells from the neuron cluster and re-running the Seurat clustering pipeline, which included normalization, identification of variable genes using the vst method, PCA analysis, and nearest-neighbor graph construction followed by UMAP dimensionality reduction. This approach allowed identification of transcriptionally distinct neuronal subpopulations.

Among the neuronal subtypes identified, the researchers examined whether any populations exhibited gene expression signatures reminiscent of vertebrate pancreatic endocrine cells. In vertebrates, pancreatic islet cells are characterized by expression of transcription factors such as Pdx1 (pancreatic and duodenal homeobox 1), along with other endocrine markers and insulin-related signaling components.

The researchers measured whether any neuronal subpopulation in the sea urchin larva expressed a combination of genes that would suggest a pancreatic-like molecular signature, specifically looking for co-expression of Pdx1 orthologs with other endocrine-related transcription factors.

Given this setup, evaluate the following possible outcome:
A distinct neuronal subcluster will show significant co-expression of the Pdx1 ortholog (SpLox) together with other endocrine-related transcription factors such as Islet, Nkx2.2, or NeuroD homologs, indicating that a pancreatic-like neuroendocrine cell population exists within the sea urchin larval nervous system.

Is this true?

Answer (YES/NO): YES